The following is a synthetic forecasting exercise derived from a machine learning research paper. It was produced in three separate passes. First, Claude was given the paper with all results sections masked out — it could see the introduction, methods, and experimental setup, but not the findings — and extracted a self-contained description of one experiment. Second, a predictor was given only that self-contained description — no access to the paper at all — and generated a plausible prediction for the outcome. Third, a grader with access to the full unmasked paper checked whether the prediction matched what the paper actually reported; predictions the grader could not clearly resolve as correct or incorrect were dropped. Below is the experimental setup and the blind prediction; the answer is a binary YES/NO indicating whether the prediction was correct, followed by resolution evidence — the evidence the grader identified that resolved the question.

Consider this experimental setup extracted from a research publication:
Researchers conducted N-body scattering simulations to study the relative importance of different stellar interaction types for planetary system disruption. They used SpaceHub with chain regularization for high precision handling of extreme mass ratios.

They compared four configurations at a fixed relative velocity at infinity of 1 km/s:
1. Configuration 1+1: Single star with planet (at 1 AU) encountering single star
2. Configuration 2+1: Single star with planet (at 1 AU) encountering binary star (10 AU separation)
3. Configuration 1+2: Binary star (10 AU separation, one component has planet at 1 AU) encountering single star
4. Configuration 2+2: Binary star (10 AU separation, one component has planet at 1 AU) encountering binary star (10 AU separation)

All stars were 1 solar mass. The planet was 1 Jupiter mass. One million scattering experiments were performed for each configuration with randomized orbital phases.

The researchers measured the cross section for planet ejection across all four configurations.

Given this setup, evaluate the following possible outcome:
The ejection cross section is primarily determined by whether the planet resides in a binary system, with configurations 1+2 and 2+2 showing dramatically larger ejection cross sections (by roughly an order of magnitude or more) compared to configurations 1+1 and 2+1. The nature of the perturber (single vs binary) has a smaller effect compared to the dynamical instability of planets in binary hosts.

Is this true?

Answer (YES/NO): NO